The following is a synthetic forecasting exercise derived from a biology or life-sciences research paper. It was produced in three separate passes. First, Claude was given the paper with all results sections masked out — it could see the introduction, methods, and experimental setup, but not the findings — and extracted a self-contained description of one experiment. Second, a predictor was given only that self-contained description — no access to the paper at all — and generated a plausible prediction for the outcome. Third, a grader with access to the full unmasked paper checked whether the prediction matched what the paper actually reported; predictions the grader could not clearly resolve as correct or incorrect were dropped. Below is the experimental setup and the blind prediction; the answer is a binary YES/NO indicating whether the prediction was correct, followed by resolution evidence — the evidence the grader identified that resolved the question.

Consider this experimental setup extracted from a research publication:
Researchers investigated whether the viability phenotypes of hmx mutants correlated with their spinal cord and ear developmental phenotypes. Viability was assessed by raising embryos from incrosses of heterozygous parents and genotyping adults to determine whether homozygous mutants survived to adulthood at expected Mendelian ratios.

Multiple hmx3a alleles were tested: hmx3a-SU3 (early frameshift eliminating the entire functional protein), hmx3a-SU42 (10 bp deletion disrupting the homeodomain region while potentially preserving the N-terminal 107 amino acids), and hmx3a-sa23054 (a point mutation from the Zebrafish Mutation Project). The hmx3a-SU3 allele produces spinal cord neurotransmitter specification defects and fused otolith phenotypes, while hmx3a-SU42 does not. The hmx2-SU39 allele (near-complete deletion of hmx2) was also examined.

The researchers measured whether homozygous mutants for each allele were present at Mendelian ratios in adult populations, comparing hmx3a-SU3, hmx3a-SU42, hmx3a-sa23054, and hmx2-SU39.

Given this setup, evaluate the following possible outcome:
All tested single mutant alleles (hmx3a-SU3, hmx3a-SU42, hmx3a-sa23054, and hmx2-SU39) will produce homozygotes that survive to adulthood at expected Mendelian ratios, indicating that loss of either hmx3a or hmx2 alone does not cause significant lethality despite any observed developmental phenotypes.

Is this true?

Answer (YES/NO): NO